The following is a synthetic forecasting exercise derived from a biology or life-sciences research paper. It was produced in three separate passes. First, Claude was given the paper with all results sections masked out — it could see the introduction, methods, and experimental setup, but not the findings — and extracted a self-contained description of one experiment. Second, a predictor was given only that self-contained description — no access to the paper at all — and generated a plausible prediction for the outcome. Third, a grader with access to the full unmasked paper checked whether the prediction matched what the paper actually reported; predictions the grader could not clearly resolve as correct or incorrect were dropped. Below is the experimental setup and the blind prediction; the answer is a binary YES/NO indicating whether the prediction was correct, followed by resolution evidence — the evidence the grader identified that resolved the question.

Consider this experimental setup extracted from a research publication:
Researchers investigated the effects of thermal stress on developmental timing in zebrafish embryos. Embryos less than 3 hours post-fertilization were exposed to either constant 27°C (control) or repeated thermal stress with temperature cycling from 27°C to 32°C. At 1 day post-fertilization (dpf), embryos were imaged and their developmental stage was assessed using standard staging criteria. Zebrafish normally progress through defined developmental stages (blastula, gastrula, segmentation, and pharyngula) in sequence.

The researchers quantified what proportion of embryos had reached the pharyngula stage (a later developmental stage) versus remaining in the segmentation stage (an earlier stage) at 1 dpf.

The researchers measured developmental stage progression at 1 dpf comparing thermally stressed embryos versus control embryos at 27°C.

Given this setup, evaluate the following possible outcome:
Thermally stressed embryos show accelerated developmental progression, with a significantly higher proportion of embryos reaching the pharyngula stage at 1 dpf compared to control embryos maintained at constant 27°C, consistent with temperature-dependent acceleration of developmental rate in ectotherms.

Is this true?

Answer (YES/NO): YES